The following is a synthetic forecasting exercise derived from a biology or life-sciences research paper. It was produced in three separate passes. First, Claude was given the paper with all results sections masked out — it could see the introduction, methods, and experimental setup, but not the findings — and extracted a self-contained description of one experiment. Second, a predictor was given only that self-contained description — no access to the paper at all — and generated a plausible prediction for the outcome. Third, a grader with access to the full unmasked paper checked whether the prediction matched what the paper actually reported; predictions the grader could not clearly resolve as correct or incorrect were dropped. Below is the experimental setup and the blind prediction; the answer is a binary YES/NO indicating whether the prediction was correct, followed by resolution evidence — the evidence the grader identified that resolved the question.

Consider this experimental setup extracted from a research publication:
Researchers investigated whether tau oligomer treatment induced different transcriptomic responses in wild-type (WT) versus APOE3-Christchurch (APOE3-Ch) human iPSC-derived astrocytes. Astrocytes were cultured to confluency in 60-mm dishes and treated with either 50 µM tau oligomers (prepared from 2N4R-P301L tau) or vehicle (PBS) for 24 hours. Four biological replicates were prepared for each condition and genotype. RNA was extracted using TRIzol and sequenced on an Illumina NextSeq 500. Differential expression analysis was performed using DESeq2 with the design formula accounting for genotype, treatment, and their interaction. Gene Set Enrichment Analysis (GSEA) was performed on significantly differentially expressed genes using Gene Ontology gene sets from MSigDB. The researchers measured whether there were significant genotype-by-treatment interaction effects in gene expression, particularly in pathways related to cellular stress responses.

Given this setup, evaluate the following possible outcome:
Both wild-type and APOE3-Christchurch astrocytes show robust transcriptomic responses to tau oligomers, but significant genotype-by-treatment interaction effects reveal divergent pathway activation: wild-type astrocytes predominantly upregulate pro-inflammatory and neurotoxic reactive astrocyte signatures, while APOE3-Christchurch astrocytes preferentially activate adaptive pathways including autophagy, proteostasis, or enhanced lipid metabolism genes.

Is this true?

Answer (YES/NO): NO